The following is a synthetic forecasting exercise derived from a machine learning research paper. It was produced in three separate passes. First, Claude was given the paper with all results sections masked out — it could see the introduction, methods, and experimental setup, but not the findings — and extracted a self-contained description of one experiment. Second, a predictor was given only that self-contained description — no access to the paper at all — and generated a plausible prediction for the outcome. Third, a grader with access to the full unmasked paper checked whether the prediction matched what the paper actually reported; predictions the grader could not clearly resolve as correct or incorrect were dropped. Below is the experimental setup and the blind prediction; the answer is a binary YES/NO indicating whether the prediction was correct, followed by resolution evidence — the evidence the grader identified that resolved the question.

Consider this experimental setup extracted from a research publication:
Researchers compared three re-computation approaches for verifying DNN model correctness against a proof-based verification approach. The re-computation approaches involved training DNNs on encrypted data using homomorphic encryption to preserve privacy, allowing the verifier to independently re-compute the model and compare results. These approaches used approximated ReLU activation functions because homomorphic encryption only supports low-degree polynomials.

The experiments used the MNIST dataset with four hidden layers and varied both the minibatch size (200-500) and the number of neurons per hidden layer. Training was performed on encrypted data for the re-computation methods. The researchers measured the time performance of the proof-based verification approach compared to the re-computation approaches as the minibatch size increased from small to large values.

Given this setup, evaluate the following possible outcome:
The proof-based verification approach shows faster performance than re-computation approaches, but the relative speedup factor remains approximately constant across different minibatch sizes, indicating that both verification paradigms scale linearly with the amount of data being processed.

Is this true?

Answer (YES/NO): NO